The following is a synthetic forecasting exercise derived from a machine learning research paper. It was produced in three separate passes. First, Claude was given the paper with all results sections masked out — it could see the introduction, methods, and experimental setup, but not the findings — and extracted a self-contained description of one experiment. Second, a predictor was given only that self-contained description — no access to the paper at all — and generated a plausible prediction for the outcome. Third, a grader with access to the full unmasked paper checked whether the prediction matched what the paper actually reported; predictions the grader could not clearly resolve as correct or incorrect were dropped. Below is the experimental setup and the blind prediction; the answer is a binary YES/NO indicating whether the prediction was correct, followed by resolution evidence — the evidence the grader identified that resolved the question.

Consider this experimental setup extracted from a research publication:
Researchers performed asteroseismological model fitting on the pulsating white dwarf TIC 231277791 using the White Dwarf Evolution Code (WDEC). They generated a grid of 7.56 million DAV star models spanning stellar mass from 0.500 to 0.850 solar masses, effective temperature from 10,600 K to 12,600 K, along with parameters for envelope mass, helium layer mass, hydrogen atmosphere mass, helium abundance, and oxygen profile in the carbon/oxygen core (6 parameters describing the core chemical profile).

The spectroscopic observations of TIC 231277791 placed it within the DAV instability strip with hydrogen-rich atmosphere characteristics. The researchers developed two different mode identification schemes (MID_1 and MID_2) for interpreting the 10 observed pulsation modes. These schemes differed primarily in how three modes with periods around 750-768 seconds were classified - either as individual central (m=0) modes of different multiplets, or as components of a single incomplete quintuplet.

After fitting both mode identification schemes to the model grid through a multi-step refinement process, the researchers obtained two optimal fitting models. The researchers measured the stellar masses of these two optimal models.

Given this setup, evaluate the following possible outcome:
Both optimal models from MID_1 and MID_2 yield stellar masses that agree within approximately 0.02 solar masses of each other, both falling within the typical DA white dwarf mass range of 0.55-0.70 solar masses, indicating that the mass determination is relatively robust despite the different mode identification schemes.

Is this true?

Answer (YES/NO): NO